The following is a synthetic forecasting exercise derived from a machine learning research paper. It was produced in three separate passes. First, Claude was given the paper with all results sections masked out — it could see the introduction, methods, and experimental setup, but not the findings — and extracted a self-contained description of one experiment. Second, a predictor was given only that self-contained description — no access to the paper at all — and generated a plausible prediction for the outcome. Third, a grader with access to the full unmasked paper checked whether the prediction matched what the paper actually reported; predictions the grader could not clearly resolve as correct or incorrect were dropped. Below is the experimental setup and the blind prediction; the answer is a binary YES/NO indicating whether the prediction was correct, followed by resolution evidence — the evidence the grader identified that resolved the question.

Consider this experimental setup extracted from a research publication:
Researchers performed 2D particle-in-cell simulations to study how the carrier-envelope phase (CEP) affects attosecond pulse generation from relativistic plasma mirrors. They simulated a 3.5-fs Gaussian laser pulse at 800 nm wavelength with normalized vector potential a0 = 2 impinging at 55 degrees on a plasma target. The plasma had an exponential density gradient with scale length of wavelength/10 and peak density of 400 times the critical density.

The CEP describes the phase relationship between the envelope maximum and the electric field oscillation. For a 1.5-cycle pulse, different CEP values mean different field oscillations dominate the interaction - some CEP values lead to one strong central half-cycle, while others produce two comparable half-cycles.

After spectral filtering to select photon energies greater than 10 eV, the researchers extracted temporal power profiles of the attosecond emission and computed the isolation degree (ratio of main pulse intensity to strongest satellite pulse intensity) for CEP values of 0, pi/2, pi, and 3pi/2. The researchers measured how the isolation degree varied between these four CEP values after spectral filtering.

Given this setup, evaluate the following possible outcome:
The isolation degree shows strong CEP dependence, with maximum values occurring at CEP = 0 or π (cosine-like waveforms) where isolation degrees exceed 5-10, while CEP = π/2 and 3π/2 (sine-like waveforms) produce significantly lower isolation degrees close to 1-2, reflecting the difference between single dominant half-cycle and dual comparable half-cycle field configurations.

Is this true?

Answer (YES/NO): NO